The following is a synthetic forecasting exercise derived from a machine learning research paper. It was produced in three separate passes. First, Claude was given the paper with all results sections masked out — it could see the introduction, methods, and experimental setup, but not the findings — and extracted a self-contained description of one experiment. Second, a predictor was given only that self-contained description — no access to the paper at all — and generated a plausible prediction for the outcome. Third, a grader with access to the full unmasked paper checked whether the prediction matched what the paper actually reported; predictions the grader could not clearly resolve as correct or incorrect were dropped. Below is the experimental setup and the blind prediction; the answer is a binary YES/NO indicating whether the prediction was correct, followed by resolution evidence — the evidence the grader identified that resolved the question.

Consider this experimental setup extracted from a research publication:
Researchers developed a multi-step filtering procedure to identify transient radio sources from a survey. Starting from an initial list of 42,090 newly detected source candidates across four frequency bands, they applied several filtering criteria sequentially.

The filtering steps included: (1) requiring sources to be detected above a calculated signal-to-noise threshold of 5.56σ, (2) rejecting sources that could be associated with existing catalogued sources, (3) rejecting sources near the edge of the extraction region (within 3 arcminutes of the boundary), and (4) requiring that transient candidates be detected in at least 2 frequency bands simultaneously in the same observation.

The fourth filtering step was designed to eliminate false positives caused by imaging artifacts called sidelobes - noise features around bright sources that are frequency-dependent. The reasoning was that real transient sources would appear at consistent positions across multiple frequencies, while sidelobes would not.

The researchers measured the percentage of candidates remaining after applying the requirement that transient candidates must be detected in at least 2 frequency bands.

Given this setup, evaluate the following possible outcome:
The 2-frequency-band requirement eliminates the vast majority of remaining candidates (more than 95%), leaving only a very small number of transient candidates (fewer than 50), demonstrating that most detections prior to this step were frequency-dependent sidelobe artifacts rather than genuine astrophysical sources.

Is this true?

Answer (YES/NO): YES